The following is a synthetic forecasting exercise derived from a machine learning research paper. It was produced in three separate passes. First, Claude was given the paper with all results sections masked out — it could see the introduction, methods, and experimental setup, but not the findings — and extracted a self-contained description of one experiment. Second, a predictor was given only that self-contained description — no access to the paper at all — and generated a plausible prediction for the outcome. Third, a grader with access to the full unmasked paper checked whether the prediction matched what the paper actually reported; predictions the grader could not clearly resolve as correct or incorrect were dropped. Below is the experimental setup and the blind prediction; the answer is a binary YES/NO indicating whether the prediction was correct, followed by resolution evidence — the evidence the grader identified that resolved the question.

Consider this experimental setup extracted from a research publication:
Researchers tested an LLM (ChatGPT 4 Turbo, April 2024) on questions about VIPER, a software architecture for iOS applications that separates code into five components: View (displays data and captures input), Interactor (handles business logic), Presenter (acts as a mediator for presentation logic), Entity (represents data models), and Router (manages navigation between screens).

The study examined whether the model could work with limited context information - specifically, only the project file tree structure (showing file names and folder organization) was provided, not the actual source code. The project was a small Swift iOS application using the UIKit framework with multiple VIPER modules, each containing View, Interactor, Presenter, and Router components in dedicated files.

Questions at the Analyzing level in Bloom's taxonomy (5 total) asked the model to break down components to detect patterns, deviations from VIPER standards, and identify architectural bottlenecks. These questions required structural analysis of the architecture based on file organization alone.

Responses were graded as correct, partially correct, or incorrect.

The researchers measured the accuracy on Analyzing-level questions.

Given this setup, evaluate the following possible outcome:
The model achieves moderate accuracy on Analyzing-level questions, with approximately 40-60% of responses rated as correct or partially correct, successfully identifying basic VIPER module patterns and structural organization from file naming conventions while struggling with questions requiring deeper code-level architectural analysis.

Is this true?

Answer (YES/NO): NO